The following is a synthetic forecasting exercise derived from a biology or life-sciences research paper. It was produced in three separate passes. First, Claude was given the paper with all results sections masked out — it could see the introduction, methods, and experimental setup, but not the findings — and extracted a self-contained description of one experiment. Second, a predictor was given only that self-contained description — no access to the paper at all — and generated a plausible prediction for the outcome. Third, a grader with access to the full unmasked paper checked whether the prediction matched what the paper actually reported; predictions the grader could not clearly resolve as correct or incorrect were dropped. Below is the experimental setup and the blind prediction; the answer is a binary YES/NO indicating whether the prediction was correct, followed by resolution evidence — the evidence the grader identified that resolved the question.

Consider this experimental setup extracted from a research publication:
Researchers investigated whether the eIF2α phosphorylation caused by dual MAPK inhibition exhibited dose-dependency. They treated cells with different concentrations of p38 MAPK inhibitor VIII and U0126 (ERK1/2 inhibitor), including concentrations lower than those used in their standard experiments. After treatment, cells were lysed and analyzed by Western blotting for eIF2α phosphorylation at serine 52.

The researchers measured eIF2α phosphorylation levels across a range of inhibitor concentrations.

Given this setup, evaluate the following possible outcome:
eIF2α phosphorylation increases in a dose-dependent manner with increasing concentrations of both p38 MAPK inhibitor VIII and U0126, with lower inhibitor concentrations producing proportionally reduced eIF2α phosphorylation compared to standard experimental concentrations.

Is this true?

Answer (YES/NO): YES